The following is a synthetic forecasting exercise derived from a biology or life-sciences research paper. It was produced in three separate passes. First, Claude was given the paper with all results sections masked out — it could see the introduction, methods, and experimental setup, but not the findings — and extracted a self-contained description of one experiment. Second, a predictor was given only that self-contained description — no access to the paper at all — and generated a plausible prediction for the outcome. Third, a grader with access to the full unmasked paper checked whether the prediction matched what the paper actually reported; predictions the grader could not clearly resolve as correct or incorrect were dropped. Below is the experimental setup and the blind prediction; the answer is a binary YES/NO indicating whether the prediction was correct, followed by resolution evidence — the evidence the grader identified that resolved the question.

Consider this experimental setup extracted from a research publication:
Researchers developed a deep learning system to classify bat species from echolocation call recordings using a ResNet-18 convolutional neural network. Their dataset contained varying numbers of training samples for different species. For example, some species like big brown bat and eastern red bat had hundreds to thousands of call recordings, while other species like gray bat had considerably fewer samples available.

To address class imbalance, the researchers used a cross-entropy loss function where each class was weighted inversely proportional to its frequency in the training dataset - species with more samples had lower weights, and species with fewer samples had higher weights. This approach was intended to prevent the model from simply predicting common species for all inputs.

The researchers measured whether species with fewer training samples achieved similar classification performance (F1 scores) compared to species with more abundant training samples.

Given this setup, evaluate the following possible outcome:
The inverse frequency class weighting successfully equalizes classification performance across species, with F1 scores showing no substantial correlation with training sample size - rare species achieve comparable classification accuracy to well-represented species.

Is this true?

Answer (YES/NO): NO